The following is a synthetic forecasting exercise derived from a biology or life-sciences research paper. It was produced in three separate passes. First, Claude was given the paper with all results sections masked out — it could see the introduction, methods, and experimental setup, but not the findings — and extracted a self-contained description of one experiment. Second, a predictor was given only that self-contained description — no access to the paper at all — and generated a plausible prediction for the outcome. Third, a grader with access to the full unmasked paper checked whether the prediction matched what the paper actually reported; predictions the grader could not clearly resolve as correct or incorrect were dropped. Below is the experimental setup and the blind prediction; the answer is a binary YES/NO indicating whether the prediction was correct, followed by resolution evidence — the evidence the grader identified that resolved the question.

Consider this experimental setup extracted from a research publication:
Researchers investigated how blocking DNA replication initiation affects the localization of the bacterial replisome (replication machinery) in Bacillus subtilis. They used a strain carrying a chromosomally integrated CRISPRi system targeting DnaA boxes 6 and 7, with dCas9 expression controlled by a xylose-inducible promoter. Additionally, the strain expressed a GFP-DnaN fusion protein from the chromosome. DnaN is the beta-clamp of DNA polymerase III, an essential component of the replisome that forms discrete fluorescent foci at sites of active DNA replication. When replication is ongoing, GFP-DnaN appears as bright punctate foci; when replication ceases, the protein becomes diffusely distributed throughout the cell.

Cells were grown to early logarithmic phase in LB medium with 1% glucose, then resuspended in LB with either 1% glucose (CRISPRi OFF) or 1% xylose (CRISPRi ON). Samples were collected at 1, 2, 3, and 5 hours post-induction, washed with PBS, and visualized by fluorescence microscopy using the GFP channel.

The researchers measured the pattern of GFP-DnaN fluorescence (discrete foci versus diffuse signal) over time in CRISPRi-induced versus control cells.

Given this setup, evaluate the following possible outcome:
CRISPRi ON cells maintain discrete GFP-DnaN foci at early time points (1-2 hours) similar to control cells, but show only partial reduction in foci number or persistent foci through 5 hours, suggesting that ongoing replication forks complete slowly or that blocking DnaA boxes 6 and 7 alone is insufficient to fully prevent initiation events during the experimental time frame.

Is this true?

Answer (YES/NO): NO